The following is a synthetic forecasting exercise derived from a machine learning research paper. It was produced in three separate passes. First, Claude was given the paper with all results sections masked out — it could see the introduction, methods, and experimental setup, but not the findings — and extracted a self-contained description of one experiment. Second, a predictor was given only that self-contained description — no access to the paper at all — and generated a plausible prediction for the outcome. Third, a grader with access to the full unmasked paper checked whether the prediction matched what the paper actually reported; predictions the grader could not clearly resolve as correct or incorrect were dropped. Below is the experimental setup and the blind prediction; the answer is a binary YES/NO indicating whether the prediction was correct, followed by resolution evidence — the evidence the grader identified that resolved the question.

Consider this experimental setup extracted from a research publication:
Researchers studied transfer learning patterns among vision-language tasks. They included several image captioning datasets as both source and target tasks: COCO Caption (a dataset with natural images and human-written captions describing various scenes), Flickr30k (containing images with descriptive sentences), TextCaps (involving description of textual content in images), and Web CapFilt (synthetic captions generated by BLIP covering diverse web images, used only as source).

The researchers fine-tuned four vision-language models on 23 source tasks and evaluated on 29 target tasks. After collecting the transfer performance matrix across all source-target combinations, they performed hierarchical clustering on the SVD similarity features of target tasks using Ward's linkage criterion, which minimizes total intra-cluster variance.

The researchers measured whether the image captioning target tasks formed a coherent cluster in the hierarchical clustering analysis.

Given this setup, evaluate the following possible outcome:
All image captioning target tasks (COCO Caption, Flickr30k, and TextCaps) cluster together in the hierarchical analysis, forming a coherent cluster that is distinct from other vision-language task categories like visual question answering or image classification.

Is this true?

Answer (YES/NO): YES